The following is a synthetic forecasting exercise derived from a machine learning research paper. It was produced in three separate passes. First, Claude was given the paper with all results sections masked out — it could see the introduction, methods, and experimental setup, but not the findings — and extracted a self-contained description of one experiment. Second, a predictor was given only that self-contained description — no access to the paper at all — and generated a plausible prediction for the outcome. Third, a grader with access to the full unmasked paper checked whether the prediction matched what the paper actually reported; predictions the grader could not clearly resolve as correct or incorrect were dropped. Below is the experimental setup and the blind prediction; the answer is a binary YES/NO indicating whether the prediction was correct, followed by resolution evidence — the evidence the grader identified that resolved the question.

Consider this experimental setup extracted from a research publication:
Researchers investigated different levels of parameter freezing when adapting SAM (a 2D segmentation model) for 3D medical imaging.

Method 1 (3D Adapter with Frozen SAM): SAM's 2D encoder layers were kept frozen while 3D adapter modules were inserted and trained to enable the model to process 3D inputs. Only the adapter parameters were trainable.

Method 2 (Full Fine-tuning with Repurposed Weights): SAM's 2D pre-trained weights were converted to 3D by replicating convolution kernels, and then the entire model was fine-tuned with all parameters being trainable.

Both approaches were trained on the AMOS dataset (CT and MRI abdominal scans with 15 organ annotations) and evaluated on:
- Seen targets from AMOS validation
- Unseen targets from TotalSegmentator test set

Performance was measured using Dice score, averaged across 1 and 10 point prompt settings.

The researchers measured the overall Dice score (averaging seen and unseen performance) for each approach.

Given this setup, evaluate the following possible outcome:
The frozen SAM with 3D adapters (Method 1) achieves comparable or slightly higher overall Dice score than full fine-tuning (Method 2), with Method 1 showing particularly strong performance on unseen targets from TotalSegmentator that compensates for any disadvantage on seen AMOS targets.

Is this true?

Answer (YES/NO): YES